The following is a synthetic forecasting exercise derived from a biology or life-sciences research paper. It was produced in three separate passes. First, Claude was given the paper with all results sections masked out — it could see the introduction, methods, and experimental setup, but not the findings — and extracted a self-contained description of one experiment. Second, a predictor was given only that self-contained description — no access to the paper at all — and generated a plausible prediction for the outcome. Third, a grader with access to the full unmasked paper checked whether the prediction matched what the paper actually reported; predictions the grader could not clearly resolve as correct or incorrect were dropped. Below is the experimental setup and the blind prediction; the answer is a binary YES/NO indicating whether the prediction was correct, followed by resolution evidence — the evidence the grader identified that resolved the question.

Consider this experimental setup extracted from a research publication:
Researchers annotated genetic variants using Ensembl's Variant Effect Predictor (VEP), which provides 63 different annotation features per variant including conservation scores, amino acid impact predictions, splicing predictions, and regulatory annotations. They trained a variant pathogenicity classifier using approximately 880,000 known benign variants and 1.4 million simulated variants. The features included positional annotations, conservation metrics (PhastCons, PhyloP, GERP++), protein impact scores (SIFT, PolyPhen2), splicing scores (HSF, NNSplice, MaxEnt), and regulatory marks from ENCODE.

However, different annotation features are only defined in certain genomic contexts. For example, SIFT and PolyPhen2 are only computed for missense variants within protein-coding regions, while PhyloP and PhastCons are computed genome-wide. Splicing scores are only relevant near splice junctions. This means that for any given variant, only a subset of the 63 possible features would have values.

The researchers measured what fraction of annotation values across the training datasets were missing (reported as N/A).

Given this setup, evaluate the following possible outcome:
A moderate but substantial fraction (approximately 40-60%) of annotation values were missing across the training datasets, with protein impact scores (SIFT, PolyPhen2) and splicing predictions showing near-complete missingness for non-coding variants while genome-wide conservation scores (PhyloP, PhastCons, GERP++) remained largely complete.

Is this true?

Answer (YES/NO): NO